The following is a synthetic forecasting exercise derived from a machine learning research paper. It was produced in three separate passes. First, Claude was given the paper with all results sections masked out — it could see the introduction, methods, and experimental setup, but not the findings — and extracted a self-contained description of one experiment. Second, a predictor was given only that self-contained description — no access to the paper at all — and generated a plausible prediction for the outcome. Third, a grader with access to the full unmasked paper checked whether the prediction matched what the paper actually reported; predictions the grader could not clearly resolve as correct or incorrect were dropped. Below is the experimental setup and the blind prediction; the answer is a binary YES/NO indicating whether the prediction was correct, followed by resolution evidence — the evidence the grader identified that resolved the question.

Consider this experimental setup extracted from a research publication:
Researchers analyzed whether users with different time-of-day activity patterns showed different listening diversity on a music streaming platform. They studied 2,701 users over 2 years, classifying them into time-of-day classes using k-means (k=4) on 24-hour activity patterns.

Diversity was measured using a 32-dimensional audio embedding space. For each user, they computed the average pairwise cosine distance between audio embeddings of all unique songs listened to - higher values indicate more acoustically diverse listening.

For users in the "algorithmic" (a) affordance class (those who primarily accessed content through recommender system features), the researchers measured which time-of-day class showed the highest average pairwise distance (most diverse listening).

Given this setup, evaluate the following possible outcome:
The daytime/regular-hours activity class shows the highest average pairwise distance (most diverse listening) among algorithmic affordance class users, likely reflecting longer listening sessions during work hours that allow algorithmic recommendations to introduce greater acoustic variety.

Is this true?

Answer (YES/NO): YES